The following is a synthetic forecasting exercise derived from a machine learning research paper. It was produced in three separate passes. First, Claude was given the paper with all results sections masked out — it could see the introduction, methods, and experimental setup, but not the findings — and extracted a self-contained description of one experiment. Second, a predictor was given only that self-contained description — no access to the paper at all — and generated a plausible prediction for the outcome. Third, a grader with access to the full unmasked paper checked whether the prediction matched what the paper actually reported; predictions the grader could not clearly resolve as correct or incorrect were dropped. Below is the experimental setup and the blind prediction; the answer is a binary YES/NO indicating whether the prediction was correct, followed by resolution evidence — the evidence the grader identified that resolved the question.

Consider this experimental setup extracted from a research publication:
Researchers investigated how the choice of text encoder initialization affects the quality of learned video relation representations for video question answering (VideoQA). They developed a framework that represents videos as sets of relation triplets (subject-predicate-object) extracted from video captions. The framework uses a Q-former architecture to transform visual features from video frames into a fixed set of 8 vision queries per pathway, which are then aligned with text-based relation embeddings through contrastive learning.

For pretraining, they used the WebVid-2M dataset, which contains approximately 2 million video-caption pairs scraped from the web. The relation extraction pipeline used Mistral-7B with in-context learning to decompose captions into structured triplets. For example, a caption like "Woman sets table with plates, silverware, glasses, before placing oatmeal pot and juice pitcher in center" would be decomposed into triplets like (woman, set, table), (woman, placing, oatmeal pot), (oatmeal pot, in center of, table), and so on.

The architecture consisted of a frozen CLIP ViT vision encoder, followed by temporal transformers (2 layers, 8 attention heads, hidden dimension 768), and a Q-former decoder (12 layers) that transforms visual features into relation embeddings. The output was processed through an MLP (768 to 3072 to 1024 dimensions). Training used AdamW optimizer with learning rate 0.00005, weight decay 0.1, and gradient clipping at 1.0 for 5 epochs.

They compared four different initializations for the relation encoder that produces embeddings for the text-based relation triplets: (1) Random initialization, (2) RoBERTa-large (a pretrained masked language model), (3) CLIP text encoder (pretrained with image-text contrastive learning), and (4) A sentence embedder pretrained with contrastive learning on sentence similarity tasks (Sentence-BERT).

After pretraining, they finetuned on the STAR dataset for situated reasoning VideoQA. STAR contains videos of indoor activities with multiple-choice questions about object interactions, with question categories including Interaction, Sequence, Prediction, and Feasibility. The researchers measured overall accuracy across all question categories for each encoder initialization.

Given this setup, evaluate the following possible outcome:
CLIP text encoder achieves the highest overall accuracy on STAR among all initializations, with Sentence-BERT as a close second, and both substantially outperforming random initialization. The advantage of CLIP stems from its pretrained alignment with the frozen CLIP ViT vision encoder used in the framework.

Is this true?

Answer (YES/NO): NO